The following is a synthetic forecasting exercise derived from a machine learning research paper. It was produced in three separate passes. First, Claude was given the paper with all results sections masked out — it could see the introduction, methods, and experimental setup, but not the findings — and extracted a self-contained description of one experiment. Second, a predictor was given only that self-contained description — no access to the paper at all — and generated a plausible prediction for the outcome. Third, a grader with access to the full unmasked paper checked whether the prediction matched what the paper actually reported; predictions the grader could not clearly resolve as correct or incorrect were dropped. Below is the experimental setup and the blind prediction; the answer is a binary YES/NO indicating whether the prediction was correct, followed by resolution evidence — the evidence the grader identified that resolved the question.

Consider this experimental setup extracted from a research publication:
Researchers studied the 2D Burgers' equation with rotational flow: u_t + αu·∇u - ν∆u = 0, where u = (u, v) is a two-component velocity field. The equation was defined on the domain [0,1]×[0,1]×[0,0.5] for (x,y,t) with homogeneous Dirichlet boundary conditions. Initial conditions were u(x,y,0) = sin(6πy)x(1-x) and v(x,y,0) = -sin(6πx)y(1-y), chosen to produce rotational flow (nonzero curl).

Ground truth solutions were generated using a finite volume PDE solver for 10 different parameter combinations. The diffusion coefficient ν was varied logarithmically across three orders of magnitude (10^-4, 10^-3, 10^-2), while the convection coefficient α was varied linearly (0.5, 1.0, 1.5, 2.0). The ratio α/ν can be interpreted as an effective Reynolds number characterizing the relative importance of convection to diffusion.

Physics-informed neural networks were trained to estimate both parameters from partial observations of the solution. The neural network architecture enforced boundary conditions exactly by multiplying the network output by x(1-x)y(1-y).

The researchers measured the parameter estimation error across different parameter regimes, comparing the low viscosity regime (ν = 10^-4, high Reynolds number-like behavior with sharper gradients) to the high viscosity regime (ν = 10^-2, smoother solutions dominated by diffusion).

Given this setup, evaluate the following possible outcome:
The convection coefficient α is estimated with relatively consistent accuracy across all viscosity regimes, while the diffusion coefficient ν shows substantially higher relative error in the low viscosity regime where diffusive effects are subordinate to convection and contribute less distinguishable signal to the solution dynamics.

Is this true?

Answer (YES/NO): NO